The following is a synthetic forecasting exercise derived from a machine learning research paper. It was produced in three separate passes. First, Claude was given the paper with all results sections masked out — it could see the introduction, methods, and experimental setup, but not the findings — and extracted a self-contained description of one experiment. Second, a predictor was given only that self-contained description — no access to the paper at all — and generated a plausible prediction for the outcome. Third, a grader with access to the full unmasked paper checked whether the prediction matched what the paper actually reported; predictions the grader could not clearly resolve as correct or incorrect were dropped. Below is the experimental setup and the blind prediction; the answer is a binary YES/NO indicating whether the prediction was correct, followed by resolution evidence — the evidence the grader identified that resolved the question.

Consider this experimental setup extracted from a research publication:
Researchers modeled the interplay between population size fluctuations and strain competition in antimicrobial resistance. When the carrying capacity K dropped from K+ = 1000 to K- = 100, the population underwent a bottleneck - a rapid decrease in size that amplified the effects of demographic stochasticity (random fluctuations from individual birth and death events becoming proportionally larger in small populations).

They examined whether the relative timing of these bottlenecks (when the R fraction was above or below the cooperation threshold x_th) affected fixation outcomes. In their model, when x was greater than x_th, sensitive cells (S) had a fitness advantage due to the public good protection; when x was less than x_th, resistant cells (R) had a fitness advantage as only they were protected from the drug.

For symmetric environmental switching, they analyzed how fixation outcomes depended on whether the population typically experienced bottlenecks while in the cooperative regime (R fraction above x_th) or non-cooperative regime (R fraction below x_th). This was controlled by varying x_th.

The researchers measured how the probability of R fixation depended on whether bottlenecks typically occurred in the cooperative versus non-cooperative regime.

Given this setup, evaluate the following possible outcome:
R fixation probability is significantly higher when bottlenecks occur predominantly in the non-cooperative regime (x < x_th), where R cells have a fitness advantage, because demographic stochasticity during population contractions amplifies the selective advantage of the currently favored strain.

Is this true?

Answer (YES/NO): YES